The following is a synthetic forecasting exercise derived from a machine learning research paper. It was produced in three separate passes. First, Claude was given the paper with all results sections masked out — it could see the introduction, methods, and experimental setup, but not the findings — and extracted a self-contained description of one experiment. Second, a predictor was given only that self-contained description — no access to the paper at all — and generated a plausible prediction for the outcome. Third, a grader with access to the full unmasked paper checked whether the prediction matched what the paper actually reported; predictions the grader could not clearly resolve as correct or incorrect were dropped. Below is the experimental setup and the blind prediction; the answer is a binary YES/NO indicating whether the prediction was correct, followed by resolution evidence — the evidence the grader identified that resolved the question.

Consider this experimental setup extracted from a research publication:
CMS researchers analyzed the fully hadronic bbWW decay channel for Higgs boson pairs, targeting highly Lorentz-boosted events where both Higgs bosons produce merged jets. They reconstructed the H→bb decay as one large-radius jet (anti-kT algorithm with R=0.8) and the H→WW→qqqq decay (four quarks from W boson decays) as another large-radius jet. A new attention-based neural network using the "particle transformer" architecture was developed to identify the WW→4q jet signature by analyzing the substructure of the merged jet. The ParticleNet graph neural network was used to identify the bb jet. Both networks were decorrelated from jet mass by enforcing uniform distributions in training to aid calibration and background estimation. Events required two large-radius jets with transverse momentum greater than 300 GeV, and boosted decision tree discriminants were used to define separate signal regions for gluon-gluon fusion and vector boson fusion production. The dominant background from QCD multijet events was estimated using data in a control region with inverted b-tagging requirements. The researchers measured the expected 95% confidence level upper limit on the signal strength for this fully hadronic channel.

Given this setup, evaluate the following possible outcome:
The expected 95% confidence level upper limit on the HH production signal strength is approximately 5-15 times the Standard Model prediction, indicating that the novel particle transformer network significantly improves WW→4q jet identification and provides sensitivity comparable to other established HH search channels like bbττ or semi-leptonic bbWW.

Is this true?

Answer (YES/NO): NO